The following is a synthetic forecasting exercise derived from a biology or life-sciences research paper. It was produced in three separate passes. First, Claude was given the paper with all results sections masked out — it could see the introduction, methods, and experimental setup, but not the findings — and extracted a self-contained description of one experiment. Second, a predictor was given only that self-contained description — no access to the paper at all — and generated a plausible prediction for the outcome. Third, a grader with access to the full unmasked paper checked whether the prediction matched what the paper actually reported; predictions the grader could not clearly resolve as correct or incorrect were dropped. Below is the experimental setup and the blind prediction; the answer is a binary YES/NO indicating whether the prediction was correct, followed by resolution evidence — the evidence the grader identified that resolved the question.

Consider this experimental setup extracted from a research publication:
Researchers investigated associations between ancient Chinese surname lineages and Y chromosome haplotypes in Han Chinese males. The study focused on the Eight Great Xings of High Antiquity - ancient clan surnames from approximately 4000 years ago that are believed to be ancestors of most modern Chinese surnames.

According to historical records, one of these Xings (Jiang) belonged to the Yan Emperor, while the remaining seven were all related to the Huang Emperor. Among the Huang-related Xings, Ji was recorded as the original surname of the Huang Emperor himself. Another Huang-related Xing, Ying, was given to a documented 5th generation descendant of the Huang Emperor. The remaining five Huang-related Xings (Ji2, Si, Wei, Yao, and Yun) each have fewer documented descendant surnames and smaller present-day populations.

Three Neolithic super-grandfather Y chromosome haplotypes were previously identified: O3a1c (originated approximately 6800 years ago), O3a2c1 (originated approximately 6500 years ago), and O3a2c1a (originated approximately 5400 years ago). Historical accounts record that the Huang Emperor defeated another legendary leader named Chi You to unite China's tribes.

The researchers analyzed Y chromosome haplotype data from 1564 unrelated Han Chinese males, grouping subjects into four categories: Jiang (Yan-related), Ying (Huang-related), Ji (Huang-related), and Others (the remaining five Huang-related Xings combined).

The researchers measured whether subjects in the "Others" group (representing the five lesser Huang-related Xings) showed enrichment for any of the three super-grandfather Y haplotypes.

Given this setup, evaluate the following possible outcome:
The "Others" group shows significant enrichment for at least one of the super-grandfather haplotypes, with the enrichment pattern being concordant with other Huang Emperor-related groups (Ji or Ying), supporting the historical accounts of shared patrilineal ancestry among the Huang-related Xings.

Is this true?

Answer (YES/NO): NO